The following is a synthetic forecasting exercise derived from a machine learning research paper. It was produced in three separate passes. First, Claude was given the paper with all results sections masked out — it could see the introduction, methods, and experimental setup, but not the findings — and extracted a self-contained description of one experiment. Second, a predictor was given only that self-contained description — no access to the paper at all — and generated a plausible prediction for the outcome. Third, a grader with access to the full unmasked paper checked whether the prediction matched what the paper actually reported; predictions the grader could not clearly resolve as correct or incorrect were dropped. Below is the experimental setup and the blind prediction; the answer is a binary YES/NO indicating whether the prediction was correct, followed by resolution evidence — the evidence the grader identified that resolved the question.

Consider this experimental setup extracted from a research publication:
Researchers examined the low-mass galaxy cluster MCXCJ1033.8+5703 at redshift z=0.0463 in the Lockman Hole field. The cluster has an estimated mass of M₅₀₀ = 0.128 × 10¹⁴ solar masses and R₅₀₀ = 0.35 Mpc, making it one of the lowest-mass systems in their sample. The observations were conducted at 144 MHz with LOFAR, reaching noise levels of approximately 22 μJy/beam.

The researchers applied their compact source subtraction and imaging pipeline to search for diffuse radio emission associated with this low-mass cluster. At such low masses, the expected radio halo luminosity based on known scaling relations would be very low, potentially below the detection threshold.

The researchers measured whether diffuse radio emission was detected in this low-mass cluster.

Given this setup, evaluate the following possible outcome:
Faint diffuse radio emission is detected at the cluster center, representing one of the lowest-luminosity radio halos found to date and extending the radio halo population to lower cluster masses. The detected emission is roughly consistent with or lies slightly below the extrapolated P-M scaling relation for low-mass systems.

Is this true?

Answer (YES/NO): NO